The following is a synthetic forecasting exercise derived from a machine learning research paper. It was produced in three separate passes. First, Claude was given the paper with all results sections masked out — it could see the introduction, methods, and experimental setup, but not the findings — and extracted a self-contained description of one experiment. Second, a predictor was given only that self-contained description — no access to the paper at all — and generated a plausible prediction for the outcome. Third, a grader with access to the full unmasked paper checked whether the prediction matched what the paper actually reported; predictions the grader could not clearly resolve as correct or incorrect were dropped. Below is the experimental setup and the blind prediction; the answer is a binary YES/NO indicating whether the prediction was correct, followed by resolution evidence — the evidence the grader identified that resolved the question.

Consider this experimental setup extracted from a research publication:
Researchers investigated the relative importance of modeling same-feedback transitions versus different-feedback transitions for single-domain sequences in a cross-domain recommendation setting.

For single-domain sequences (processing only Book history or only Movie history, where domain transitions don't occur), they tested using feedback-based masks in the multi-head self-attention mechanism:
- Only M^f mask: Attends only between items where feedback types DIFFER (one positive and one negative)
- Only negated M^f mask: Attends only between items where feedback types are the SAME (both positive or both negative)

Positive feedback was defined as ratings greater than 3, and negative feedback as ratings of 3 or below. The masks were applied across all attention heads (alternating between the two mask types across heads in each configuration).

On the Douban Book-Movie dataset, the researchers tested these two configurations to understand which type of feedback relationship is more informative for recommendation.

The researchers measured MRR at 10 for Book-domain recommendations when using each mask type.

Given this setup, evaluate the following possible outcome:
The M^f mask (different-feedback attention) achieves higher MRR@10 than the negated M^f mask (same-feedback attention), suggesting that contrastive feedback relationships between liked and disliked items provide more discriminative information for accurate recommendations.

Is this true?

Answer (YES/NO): YES